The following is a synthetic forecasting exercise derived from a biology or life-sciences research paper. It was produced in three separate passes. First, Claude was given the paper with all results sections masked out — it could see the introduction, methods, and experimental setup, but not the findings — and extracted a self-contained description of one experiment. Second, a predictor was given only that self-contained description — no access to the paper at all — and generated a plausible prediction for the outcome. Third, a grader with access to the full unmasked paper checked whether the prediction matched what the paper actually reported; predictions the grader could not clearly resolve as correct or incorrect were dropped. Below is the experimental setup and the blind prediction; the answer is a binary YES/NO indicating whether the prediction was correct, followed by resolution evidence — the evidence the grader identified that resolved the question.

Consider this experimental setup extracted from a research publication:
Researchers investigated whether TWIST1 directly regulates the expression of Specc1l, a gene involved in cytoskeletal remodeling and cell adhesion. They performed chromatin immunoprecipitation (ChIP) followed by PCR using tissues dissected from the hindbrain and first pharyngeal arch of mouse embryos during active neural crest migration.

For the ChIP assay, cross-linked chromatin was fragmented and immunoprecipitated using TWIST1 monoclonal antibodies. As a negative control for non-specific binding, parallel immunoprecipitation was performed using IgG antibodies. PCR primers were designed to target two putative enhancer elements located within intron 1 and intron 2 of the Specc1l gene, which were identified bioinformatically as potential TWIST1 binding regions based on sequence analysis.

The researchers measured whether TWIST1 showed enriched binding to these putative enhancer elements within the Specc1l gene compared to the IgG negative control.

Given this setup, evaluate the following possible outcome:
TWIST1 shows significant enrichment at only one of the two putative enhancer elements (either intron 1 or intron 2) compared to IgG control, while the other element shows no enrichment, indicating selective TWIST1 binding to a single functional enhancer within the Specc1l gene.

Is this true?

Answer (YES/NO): NO